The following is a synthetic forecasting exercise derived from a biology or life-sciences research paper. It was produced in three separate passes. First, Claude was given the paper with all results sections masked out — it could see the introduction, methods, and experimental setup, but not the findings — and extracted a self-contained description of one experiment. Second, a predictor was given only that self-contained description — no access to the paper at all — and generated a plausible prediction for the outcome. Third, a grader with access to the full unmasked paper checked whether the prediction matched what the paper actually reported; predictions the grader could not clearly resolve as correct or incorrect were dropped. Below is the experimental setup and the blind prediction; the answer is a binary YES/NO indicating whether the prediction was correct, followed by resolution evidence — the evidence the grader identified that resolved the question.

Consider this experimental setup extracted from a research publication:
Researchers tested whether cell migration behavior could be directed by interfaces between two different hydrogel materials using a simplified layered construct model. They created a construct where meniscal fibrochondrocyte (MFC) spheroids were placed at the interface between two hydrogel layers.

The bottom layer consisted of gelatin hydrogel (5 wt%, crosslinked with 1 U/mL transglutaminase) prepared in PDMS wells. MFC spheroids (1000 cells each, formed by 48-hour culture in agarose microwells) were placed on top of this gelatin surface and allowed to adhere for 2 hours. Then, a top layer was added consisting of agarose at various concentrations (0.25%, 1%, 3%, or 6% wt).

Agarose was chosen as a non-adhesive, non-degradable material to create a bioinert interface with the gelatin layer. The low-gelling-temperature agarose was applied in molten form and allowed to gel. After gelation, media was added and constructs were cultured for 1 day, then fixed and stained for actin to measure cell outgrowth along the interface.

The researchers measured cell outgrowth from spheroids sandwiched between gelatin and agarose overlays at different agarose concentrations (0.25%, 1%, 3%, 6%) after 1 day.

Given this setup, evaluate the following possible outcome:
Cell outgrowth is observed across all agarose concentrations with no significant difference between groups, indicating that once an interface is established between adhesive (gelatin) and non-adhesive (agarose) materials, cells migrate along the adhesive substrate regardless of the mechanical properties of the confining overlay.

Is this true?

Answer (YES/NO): YES